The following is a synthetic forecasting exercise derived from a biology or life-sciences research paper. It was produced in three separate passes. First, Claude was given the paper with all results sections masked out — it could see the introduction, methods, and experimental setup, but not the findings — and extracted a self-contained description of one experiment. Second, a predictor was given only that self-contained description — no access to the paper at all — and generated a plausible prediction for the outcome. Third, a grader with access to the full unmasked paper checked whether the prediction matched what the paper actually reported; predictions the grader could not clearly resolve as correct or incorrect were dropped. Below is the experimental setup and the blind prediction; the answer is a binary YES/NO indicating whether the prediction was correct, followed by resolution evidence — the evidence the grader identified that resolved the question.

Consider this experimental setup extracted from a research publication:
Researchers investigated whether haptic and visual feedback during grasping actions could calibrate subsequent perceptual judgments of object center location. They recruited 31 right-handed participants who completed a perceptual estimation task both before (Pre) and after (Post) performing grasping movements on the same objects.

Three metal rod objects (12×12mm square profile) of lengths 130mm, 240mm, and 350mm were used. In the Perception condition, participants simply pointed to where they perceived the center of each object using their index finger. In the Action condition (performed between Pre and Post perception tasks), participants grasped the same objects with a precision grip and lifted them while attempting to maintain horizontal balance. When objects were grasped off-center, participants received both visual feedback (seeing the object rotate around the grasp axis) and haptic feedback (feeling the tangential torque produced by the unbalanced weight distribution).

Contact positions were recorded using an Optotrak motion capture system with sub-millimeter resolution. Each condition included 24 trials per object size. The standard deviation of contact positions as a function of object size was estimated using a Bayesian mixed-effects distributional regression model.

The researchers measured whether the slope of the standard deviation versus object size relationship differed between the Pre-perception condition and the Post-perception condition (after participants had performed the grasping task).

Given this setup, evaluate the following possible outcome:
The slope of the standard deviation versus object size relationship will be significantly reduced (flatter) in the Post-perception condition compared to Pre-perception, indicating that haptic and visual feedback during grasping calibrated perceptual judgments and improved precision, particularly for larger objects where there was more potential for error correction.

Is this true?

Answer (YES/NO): NO